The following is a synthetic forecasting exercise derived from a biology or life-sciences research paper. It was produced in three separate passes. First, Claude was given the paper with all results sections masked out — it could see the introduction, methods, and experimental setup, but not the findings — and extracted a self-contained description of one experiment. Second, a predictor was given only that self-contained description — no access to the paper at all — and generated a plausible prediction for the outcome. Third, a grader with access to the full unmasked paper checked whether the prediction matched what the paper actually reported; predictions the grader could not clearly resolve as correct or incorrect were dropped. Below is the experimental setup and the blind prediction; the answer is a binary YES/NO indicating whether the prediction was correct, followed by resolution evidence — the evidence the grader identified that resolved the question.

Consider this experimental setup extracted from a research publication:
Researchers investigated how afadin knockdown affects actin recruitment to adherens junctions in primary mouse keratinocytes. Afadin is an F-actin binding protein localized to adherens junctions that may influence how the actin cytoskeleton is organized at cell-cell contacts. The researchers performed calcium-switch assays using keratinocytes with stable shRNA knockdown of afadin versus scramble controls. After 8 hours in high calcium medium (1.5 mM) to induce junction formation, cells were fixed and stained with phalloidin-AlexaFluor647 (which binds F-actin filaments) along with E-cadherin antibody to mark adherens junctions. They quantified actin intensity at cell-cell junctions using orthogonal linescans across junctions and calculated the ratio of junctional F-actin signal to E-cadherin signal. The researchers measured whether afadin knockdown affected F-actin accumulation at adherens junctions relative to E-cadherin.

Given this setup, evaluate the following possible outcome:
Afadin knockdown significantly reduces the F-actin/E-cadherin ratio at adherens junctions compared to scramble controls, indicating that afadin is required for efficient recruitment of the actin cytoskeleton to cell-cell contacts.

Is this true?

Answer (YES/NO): YES